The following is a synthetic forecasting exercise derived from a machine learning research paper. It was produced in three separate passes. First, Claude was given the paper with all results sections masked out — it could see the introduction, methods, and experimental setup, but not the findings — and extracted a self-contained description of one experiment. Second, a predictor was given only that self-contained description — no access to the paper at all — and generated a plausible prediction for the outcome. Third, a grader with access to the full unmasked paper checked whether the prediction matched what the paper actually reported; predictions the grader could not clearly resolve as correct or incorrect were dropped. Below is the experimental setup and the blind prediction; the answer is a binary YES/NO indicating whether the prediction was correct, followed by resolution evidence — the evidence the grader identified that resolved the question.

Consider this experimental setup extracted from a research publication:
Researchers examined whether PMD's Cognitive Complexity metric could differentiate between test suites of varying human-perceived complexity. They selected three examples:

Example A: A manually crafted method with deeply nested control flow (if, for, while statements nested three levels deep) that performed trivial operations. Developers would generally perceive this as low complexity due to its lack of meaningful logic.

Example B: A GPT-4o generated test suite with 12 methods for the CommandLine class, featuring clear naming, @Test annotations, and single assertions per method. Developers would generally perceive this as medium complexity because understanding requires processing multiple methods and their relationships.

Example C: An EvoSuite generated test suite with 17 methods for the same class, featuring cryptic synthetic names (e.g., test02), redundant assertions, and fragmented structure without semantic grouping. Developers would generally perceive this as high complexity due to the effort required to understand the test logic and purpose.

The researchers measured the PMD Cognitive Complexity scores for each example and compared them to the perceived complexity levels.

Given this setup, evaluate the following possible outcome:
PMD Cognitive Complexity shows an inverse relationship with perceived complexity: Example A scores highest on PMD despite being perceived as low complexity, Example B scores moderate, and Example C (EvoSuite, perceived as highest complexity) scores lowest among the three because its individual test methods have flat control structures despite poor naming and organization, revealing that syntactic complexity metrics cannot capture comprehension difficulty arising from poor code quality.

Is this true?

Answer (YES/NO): NO